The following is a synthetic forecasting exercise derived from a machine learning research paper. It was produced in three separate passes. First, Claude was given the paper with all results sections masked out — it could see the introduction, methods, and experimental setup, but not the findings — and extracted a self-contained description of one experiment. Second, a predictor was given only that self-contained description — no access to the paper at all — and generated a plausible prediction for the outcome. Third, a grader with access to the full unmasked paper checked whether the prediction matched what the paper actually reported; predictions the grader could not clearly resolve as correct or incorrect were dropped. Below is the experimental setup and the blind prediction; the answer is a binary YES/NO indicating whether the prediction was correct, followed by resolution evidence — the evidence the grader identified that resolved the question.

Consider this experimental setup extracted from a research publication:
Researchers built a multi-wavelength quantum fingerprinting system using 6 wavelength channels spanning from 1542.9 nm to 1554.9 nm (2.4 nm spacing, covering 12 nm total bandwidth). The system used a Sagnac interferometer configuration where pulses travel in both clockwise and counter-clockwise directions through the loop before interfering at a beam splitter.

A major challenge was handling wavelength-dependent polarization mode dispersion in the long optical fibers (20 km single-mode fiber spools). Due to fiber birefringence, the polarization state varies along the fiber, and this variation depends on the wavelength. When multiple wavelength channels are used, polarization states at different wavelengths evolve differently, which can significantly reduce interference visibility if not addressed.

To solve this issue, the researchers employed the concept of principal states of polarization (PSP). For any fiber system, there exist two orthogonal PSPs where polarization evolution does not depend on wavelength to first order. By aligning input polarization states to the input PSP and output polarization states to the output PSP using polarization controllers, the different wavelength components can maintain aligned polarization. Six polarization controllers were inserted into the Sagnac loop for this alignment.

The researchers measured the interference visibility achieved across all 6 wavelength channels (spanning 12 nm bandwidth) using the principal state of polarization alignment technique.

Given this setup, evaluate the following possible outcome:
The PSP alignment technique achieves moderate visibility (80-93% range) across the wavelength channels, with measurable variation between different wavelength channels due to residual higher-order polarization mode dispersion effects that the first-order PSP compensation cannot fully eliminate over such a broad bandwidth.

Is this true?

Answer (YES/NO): NO